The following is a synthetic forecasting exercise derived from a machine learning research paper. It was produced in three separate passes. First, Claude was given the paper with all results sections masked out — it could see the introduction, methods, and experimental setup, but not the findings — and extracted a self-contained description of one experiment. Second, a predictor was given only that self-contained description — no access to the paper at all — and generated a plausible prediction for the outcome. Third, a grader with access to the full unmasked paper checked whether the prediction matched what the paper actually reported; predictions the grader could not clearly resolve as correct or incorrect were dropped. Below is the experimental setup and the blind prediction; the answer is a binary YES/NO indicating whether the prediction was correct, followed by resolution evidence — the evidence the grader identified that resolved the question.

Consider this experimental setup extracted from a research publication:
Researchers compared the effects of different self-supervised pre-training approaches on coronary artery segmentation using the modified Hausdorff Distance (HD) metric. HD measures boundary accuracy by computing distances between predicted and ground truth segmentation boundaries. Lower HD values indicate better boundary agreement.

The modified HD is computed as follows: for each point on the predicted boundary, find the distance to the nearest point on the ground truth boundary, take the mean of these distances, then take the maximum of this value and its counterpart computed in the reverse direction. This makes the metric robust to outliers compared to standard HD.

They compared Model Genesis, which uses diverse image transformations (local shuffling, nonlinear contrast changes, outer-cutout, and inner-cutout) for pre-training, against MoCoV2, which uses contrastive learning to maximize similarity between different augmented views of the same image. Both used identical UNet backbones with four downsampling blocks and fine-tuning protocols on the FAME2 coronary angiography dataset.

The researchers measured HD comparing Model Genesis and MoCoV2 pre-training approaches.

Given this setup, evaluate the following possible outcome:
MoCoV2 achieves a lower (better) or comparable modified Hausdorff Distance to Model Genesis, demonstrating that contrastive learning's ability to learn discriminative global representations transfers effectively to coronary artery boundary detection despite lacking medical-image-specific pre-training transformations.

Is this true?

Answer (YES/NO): NO